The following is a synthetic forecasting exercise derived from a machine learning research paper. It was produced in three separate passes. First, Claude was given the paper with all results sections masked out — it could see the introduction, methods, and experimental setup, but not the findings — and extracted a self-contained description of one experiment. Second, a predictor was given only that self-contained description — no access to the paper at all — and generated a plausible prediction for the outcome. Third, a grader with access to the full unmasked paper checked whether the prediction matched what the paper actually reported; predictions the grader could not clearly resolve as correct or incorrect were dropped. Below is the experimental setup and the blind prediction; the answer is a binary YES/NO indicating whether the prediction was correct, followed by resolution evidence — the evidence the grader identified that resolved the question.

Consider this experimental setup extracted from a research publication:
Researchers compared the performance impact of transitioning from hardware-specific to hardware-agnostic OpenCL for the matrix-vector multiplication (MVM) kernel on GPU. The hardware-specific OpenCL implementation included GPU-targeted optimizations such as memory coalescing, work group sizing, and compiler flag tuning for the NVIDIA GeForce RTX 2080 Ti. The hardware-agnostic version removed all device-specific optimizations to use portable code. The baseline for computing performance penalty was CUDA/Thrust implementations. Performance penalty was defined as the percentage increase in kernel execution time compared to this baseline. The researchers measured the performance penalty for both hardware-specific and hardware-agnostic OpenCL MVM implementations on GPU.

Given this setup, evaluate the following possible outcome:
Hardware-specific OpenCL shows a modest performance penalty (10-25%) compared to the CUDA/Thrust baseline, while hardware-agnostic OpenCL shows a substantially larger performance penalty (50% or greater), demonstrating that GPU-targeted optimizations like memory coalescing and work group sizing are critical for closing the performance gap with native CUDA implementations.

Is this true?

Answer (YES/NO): NO